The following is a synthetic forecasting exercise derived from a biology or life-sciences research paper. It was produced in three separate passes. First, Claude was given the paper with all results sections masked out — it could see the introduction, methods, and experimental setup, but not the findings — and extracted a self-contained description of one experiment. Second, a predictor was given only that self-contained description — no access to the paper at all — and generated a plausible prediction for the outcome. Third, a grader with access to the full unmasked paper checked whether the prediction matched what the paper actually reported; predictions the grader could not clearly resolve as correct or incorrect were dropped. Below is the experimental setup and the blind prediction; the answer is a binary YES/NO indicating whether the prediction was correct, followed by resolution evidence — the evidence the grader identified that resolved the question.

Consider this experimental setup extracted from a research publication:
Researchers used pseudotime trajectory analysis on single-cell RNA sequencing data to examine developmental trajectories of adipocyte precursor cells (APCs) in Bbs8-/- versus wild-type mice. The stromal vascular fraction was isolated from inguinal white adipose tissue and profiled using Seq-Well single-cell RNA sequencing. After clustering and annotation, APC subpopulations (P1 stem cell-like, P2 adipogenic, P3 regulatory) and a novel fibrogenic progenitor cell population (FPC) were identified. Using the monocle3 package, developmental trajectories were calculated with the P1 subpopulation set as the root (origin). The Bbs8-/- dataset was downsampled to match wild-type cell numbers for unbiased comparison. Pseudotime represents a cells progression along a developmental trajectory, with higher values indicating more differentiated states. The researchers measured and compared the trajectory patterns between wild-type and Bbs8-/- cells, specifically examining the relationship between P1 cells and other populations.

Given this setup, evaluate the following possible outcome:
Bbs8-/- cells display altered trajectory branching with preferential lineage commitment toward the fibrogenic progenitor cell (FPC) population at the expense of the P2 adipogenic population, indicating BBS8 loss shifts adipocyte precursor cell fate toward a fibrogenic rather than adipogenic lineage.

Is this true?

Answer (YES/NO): YES